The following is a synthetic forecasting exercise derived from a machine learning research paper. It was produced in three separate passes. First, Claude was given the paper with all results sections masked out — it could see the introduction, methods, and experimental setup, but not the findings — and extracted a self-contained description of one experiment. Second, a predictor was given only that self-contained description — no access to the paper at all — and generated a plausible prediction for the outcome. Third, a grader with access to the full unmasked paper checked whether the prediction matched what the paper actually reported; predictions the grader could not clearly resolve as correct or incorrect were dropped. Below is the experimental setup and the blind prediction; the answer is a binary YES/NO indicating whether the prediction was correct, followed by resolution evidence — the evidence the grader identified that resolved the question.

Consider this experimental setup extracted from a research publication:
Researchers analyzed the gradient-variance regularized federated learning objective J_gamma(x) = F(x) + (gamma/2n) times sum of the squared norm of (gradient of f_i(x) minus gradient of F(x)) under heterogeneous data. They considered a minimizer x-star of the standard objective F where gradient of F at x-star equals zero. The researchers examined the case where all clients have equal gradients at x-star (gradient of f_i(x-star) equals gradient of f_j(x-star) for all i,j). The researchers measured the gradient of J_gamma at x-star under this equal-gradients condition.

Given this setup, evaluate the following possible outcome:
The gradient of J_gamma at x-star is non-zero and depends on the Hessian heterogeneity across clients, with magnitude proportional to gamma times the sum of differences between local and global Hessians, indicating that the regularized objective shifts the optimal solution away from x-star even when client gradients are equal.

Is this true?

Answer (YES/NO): NO